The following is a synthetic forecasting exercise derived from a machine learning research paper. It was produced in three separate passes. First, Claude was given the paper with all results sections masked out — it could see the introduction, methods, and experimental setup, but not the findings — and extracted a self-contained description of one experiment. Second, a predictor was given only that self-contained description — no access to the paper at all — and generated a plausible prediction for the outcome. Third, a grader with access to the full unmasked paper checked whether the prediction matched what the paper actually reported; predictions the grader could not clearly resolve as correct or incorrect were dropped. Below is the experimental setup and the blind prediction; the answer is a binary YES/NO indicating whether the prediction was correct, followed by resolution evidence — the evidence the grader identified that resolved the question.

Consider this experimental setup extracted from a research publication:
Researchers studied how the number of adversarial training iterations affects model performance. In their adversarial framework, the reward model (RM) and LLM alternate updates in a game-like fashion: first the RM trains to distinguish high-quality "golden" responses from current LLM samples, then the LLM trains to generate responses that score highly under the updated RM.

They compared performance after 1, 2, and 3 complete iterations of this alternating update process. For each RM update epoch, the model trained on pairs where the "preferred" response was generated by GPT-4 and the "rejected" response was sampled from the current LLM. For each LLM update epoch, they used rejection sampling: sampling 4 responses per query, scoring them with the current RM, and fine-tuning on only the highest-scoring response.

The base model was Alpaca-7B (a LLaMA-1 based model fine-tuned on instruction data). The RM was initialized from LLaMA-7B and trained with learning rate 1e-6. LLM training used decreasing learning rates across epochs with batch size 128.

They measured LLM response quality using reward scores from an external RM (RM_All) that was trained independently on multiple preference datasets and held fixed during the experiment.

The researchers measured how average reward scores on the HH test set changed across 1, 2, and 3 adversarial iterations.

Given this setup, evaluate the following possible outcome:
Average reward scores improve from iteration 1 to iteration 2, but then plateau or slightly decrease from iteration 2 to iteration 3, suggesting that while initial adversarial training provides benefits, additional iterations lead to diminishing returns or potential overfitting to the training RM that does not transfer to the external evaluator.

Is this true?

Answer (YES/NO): NO